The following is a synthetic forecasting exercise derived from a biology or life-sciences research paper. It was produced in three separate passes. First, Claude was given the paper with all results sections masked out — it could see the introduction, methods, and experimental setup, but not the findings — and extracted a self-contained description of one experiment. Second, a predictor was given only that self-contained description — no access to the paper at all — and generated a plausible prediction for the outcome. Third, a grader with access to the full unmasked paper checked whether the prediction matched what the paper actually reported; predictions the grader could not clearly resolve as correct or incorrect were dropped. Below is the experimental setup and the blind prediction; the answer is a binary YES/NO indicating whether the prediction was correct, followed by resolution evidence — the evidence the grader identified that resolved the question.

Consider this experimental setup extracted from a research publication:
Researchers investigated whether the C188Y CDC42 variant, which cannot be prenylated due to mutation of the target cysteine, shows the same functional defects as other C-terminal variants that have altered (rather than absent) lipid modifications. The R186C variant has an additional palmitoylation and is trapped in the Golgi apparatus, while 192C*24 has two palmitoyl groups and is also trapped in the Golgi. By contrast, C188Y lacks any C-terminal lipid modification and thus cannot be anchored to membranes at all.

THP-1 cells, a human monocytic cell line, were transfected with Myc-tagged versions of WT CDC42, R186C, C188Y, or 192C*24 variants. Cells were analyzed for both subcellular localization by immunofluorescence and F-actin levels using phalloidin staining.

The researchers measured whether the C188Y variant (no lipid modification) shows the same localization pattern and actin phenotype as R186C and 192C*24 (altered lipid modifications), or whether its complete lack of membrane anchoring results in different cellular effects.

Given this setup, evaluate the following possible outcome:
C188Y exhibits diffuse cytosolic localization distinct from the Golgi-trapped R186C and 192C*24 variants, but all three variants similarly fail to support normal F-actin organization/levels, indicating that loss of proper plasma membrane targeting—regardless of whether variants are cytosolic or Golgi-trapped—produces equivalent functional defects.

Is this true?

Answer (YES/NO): NO